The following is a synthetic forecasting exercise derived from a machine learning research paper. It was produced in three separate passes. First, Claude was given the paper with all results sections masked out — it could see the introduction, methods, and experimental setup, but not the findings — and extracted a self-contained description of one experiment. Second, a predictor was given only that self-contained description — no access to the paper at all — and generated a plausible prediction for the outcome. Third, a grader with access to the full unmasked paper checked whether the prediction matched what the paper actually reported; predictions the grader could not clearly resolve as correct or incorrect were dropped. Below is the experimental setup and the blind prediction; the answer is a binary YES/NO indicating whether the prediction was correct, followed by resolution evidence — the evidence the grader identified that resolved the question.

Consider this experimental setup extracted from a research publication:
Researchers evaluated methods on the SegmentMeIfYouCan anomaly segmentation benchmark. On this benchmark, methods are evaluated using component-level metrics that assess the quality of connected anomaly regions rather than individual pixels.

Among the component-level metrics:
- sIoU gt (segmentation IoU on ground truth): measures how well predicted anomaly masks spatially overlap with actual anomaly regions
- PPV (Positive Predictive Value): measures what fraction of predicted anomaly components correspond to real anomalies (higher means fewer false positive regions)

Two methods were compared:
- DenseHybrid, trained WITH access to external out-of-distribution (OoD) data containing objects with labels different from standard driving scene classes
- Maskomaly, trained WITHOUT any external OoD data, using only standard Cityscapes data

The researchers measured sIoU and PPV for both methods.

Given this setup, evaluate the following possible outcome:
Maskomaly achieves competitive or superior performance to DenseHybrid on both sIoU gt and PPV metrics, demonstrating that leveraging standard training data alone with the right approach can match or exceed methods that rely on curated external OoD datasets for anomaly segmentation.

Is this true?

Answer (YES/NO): YES